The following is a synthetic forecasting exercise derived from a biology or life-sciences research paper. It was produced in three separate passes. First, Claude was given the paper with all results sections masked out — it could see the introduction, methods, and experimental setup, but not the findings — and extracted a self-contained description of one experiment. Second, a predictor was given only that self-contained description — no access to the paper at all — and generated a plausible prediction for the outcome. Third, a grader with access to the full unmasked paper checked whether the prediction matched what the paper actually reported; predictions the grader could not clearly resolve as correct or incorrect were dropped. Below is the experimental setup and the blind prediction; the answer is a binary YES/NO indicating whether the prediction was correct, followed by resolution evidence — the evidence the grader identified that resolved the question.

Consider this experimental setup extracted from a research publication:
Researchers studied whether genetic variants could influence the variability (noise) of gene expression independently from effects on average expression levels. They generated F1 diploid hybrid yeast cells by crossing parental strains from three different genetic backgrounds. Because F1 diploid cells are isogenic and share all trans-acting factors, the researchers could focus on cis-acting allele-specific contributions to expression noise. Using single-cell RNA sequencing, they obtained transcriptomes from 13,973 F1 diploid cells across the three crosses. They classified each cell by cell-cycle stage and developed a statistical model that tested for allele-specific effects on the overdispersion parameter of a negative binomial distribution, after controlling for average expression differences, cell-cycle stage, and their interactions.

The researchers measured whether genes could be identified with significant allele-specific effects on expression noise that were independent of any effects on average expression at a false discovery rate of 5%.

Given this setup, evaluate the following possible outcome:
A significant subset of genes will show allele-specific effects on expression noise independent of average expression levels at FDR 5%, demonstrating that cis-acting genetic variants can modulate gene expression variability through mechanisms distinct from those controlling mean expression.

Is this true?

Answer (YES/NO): YES